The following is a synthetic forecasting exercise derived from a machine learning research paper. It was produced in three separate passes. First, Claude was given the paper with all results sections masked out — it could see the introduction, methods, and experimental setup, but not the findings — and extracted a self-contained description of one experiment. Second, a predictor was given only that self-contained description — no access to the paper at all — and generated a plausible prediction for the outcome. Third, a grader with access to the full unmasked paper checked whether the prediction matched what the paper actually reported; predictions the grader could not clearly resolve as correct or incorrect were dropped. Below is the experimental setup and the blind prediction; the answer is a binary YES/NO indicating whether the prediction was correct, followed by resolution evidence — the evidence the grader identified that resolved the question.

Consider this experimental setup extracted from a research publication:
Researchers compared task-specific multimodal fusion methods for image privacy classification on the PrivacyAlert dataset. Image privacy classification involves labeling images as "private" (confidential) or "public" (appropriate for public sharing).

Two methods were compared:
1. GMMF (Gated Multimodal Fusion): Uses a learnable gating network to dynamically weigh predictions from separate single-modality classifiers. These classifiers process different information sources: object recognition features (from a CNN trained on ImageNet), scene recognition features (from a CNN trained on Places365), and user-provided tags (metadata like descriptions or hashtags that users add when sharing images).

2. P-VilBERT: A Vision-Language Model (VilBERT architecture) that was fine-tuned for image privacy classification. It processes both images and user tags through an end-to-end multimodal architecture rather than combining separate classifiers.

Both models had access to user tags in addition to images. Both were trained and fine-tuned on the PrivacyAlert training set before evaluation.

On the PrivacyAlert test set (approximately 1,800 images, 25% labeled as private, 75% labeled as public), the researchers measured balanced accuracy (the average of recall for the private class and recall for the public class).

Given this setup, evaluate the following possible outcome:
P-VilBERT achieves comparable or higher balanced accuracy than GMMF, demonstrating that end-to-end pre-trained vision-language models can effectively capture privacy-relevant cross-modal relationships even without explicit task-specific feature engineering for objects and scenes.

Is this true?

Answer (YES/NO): NO